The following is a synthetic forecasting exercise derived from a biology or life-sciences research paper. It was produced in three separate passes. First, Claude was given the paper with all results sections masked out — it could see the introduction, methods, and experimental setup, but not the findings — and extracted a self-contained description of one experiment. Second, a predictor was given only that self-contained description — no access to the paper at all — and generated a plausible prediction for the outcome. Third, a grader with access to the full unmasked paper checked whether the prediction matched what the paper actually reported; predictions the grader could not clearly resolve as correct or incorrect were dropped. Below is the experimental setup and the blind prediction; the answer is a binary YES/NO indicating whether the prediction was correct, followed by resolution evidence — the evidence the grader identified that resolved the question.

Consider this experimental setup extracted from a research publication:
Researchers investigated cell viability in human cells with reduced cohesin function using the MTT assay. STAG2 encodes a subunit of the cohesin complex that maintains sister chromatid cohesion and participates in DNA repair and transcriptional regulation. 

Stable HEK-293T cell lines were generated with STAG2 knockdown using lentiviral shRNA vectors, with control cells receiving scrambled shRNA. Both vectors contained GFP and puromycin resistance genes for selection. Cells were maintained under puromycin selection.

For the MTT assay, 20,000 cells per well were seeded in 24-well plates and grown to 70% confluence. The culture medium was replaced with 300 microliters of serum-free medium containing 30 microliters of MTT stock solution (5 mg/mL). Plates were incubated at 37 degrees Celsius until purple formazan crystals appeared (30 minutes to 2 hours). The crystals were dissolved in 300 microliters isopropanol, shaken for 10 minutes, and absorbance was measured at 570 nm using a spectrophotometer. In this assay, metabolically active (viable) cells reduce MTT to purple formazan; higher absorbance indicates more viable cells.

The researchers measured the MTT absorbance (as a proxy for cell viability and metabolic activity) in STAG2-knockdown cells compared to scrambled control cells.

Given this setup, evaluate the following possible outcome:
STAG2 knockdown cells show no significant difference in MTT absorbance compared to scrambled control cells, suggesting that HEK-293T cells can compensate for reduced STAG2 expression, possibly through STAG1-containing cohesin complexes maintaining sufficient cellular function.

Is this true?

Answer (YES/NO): YES